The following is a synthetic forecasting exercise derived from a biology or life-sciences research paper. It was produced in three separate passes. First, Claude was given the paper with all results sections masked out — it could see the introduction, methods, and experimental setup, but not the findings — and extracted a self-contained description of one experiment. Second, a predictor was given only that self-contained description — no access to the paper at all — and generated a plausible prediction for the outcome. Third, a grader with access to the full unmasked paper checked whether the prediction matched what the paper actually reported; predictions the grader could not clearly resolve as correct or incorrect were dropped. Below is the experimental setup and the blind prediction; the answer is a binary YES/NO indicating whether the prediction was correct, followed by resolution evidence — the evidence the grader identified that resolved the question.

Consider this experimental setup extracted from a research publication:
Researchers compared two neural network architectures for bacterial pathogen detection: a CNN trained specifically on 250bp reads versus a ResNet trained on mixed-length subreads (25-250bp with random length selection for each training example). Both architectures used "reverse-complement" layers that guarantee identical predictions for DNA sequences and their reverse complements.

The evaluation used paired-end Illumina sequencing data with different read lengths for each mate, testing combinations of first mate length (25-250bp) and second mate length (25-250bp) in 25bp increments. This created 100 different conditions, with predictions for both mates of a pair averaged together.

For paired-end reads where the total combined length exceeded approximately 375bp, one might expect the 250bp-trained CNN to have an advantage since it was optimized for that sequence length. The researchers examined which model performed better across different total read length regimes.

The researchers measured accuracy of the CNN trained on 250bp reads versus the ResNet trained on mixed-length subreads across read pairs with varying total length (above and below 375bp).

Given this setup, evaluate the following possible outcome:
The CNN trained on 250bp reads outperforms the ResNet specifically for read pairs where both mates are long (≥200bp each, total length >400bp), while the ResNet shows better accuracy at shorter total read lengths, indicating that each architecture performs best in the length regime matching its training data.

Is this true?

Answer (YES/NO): YES